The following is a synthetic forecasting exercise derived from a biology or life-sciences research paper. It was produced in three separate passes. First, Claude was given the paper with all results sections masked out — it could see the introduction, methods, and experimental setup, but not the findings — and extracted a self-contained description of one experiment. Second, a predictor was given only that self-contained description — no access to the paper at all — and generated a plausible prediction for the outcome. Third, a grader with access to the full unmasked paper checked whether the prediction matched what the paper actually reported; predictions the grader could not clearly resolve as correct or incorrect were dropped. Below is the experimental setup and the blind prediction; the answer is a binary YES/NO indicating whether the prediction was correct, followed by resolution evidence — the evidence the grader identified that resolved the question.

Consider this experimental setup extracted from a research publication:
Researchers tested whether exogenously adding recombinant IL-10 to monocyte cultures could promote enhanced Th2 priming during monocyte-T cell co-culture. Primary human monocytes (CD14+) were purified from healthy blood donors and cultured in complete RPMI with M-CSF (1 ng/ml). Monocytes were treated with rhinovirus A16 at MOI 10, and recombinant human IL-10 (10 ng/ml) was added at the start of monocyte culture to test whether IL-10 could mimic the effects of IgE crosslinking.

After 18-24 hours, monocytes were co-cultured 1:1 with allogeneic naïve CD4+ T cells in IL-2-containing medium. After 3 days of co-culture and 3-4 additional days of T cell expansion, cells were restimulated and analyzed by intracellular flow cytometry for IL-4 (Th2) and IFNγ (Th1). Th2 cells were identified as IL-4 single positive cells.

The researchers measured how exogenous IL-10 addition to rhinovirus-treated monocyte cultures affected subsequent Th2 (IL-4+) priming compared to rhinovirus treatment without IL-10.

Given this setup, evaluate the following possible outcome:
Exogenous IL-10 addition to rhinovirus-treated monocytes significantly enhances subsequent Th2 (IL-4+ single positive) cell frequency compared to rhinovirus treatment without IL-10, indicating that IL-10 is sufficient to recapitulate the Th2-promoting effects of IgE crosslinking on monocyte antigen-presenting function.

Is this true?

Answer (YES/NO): NO